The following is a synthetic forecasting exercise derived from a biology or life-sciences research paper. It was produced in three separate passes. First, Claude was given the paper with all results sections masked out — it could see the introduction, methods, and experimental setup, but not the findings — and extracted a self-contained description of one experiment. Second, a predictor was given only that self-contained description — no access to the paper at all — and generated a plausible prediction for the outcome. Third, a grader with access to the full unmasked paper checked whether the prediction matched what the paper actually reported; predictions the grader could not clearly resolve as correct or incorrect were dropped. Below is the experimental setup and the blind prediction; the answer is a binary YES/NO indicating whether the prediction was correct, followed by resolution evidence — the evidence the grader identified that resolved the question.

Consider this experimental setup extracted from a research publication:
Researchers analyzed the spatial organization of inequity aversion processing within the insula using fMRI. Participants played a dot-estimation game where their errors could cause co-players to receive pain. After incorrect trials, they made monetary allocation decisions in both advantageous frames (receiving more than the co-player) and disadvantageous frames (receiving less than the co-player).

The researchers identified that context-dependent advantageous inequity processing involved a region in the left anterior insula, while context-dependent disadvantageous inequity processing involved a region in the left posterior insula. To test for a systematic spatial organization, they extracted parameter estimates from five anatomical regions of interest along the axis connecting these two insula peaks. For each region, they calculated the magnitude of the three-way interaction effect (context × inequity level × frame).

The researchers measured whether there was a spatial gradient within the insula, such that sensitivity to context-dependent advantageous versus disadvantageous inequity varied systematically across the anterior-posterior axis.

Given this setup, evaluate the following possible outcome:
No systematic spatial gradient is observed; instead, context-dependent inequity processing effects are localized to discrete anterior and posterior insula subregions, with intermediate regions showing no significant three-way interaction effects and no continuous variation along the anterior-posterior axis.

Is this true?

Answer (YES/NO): NO